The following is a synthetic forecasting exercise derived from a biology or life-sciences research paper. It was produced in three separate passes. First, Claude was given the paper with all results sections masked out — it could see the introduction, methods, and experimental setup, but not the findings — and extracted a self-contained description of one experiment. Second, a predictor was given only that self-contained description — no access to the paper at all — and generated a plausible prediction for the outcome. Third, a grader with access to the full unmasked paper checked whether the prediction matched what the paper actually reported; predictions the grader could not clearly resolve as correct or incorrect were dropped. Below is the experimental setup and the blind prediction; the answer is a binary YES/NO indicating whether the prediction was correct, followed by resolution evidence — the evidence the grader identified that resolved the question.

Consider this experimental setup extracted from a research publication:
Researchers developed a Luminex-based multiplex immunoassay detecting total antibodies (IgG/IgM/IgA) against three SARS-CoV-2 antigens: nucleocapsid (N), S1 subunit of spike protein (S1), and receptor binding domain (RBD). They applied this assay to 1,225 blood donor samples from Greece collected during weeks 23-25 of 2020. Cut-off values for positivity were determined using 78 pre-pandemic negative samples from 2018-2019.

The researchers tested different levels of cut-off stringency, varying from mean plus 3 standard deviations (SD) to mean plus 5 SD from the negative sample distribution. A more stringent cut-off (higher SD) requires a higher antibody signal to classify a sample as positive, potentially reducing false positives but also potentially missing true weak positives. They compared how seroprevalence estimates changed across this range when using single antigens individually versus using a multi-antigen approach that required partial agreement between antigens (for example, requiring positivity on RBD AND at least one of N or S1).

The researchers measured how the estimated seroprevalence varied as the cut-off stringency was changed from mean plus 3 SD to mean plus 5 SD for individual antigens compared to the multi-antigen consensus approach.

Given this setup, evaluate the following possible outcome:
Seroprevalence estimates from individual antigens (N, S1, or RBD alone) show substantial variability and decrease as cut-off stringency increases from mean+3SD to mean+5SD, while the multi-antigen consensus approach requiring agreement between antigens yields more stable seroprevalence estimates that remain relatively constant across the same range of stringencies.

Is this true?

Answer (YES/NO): YES